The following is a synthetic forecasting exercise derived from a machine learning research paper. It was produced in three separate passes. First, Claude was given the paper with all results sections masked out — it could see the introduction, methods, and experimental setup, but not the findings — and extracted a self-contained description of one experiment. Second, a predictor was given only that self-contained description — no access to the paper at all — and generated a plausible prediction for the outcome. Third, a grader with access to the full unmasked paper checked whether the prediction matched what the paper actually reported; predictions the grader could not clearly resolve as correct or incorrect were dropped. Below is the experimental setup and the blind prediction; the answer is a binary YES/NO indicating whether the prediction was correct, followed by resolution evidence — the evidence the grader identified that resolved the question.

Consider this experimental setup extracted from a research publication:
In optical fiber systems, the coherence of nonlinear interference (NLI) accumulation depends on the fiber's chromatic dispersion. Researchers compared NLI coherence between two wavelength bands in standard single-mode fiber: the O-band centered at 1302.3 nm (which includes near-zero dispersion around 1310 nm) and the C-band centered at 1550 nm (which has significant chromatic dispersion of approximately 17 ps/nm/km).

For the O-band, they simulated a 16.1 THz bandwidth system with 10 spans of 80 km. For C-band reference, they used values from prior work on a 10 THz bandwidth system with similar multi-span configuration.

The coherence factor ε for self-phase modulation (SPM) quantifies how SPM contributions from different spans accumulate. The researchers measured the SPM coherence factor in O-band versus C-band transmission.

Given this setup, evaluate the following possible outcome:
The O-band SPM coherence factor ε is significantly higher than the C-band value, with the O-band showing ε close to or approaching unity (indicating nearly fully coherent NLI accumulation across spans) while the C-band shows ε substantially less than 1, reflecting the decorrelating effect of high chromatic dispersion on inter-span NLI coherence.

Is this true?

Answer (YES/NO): YES